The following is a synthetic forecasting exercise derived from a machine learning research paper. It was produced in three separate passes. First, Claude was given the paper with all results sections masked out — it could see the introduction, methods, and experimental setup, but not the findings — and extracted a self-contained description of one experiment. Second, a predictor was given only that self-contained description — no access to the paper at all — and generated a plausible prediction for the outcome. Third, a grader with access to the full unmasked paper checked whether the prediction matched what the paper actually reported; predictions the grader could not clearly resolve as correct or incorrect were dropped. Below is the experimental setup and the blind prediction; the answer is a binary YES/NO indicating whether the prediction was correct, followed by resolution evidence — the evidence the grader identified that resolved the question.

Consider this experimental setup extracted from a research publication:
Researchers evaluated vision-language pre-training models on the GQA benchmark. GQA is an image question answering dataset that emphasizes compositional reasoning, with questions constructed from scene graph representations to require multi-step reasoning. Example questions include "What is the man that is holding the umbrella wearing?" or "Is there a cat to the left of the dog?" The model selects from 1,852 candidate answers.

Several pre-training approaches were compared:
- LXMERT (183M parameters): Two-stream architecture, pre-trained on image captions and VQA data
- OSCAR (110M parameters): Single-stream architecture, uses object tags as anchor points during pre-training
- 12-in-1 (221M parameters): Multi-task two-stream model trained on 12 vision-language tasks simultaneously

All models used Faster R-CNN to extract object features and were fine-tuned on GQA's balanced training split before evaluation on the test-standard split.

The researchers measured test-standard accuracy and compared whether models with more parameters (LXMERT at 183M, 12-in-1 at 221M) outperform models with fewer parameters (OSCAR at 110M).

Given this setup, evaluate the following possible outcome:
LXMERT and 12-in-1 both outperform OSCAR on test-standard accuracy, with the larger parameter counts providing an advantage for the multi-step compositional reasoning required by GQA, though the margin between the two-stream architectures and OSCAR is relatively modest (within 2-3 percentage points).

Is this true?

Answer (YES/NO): NO